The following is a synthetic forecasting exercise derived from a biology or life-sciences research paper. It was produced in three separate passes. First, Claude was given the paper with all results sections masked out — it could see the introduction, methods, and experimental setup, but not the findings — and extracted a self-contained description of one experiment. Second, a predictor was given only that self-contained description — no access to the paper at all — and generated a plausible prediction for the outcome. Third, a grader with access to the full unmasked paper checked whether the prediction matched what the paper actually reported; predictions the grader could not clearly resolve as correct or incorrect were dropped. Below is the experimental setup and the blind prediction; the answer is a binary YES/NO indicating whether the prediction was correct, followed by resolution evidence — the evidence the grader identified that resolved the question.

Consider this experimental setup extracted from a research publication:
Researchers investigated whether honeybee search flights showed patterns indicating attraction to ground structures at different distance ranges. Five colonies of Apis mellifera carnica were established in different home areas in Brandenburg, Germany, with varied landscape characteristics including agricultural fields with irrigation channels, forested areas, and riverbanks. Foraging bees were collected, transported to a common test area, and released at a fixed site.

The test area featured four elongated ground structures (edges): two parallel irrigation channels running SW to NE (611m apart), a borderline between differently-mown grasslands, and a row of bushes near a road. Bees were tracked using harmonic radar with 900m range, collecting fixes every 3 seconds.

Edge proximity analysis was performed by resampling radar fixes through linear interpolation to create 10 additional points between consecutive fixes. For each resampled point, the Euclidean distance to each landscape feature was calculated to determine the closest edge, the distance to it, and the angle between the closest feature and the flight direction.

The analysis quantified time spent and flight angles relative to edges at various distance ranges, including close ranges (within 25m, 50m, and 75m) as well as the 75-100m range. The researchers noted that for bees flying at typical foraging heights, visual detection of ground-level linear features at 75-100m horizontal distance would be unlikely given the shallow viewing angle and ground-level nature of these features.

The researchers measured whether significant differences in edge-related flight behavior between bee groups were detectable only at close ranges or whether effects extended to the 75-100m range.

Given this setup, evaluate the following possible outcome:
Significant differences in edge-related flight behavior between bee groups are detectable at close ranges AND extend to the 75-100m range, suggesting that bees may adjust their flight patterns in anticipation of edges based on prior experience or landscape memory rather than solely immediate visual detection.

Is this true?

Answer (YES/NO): YES